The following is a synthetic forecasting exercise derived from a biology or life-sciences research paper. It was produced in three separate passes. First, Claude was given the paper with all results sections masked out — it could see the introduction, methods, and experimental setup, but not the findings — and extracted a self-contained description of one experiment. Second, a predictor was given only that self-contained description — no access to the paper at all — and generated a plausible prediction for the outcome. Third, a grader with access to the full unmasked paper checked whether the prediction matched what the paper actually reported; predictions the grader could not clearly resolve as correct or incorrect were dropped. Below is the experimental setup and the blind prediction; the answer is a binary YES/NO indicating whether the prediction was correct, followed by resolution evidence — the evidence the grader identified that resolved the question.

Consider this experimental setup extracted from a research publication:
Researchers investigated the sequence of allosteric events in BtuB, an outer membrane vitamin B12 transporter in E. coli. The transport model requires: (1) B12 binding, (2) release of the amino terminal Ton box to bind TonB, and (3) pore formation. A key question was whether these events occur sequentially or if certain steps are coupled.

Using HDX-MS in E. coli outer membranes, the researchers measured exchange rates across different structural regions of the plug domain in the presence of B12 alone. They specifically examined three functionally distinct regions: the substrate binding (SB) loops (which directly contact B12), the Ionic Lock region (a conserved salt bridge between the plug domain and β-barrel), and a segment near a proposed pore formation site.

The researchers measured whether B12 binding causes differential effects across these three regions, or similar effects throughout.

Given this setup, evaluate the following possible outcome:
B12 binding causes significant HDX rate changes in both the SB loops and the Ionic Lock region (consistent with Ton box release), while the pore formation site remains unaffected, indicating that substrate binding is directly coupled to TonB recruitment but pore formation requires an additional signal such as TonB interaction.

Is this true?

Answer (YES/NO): NO